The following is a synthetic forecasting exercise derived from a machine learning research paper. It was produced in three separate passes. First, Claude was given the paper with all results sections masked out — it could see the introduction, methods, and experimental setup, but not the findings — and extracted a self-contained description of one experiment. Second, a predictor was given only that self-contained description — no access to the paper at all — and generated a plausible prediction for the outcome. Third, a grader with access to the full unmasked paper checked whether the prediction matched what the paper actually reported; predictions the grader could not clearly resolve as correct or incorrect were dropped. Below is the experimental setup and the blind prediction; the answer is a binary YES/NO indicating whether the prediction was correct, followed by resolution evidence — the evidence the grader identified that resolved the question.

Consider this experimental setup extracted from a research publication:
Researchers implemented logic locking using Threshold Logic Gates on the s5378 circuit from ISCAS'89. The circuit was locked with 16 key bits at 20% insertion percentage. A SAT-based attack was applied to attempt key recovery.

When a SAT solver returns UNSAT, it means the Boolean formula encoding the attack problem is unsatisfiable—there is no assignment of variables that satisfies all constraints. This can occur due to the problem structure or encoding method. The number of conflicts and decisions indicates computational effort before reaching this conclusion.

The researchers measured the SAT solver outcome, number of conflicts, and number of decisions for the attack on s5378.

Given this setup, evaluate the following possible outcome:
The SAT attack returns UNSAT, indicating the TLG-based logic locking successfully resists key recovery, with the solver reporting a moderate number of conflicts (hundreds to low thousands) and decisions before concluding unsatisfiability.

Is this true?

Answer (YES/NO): NO